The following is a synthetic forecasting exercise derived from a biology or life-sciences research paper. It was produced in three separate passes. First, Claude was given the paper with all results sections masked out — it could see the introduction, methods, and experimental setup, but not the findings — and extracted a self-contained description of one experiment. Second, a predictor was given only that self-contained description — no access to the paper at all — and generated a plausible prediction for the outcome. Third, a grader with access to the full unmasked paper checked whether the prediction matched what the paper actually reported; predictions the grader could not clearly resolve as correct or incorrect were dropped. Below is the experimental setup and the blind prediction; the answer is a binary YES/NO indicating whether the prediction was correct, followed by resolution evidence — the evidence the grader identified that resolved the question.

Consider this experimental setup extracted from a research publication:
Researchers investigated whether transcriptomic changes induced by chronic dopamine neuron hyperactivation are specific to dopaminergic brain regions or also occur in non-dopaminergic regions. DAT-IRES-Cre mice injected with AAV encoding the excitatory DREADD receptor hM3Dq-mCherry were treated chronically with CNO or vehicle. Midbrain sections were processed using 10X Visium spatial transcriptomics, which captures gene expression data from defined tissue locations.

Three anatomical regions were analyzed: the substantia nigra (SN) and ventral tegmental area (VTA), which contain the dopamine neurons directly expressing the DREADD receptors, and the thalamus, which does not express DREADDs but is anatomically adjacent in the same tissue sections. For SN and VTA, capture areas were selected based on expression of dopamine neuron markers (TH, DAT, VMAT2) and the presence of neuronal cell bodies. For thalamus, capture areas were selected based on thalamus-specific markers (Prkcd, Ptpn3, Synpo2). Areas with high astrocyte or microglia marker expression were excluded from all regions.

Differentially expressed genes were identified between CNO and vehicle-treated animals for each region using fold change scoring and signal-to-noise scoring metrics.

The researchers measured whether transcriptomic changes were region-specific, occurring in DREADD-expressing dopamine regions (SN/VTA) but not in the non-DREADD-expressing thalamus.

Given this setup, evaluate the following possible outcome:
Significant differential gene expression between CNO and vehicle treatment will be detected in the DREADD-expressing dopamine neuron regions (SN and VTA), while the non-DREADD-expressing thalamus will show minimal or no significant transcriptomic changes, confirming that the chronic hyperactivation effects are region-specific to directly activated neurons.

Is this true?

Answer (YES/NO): YES